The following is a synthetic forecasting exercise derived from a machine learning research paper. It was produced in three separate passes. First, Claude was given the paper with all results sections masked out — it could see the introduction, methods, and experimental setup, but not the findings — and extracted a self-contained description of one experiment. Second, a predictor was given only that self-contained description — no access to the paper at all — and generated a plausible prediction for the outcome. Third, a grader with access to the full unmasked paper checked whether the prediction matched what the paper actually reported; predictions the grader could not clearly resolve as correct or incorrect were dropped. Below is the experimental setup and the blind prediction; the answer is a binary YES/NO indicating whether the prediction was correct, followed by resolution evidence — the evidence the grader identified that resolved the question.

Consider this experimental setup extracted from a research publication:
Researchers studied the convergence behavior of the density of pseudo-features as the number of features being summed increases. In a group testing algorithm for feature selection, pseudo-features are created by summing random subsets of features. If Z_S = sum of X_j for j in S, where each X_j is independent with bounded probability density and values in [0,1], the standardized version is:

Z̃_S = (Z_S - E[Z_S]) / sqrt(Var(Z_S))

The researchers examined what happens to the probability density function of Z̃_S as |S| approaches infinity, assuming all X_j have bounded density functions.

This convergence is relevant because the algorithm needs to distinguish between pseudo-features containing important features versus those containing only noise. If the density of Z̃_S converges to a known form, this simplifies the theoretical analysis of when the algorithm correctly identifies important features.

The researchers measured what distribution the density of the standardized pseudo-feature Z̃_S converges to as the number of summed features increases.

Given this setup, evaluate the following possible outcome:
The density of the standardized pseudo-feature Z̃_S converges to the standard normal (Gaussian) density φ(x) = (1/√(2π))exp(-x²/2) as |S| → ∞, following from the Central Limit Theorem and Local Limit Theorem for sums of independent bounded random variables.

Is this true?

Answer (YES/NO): YES